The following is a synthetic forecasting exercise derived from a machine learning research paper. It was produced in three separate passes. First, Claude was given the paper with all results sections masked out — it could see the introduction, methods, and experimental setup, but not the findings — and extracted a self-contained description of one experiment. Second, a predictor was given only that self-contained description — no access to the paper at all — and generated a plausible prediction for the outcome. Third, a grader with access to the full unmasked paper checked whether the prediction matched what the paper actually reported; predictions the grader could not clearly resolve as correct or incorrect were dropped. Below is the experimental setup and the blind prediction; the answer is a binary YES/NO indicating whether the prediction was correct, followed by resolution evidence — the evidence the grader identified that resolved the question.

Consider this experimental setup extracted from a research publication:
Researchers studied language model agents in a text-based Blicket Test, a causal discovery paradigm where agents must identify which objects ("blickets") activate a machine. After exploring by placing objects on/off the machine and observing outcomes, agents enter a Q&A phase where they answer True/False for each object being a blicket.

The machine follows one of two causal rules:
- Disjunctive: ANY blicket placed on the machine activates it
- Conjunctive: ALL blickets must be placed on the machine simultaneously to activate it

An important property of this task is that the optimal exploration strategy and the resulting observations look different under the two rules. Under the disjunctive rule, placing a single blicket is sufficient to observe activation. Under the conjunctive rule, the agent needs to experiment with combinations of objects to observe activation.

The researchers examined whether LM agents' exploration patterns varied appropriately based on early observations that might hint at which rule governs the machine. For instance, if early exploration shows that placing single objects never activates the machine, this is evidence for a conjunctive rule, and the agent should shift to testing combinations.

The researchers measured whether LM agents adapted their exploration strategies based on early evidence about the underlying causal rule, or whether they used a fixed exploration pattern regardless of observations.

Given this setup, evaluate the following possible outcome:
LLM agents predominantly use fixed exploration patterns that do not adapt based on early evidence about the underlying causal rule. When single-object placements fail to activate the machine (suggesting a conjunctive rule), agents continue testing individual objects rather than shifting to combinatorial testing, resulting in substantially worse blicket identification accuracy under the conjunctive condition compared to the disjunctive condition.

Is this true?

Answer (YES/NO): NO